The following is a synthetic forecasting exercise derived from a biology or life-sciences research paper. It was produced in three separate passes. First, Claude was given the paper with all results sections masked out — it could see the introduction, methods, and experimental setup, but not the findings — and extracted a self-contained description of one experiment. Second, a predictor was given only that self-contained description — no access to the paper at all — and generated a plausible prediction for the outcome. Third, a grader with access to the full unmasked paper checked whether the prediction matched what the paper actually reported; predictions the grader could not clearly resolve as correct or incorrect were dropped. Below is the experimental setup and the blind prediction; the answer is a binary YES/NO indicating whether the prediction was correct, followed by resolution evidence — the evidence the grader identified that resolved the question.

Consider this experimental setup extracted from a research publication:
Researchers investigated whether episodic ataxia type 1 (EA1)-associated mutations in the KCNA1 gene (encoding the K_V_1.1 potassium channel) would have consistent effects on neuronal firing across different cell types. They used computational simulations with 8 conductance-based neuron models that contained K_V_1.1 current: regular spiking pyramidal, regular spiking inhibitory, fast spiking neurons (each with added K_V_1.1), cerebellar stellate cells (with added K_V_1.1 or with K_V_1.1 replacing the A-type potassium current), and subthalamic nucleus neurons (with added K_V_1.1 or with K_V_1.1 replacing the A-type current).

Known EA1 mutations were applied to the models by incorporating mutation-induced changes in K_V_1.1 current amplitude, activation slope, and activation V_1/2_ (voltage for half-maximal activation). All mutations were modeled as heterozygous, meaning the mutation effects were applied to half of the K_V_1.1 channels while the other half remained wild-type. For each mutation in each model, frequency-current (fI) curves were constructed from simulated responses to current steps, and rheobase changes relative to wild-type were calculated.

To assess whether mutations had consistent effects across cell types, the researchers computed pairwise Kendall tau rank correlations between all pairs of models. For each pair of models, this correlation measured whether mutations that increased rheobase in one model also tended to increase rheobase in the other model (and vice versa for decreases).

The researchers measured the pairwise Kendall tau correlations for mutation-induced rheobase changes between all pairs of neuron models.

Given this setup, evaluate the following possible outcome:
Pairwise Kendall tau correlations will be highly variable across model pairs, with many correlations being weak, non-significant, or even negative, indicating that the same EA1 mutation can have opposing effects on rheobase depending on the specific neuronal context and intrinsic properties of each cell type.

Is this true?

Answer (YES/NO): NO